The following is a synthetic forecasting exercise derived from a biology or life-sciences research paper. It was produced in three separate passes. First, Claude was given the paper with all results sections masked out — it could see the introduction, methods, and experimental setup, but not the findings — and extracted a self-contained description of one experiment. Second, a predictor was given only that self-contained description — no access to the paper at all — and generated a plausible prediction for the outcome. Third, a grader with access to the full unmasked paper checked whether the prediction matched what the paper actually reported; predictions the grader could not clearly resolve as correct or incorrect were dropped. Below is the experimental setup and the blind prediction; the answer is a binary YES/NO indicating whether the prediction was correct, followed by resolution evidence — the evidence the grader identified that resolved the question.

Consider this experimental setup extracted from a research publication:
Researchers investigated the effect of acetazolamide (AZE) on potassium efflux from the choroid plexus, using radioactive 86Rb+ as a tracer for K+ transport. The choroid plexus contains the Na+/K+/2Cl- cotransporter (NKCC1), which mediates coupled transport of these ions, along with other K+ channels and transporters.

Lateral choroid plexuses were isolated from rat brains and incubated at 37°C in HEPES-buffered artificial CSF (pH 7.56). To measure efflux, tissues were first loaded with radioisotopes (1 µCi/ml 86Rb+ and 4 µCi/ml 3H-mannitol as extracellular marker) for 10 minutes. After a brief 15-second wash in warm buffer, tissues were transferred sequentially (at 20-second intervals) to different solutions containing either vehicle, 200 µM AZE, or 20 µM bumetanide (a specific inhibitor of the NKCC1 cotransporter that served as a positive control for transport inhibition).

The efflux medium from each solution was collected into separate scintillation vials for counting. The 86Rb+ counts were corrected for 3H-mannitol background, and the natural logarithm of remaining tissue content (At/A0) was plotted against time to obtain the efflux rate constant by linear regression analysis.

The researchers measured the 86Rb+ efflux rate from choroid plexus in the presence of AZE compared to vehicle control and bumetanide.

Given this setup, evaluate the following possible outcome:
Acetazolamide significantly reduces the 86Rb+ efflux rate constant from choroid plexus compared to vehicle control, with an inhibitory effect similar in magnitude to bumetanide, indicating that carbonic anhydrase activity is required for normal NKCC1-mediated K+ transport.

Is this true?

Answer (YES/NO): NO